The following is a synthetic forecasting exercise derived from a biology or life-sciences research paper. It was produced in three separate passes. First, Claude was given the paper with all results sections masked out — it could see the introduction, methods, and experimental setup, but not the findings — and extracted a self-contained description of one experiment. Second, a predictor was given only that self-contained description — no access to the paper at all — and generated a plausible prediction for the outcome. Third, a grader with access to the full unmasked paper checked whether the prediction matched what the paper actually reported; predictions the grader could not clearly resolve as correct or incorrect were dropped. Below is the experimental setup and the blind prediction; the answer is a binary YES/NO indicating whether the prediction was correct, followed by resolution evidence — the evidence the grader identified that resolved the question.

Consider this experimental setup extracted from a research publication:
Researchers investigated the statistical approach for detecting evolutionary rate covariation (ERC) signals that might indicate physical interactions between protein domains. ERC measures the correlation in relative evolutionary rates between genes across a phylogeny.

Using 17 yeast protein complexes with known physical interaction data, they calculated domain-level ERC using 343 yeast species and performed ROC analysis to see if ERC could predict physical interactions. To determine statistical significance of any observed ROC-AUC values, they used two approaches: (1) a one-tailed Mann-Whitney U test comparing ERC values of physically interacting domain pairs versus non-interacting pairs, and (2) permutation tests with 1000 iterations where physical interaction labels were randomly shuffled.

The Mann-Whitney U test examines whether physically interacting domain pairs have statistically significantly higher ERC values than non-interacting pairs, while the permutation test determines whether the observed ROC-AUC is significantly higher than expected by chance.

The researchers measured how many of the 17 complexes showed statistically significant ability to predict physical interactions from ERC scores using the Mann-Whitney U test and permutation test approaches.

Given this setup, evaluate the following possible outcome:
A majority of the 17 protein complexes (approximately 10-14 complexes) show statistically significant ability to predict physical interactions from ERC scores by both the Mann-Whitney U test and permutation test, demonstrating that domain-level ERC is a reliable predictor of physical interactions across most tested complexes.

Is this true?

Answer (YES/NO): NO